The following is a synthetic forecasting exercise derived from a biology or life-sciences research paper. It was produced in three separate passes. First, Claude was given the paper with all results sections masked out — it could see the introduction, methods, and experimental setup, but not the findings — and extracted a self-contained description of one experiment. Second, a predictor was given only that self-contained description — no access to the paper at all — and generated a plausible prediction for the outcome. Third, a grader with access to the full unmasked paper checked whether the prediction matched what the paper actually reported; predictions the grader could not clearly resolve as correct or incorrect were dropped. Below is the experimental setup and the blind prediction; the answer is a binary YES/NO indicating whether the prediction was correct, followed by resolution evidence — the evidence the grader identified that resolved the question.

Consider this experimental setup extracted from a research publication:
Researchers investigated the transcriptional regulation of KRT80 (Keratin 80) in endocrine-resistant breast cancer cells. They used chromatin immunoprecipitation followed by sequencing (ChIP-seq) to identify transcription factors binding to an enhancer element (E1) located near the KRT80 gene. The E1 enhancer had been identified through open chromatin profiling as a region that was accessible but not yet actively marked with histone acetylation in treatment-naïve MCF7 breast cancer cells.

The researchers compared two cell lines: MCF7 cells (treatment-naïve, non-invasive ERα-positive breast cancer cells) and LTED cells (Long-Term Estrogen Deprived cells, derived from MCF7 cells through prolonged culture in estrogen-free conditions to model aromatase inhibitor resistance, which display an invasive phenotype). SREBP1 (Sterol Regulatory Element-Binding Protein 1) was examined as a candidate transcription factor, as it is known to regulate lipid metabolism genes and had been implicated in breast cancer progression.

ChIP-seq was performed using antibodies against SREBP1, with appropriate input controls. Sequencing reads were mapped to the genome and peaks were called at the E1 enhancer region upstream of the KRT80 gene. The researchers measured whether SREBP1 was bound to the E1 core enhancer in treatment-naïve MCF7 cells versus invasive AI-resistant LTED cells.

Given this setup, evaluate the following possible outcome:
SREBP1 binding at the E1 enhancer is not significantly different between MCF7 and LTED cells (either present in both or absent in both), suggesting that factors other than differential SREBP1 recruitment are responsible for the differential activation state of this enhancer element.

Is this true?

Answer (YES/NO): NO